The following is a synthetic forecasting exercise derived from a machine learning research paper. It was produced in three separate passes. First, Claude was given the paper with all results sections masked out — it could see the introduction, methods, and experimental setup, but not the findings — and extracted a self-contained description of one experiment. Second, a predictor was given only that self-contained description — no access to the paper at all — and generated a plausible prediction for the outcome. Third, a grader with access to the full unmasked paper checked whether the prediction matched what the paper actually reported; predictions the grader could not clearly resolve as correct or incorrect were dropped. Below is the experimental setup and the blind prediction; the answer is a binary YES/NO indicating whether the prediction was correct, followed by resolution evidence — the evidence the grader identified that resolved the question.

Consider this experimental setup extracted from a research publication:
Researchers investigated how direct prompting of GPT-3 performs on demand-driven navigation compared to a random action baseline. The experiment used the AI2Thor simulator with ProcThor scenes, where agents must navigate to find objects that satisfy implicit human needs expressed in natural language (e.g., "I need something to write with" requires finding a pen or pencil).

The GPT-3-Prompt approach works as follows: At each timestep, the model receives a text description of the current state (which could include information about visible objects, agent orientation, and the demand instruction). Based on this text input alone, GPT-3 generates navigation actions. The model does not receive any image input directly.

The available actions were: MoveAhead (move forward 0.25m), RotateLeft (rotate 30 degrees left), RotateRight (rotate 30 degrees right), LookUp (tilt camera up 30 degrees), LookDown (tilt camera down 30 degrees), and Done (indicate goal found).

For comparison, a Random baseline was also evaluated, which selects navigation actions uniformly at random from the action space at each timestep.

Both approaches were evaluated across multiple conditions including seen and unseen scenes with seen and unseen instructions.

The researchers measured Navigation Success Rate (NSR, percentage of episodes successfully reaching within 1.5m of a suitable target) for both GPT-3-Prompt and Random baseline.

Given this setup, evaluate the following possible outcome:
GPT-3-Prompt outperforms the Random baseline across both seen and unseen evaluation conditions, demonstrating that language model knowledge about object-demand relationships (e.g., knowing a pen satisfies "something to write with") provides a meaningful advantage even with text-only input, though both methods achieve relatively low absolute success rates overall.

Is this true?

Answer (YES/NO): NO